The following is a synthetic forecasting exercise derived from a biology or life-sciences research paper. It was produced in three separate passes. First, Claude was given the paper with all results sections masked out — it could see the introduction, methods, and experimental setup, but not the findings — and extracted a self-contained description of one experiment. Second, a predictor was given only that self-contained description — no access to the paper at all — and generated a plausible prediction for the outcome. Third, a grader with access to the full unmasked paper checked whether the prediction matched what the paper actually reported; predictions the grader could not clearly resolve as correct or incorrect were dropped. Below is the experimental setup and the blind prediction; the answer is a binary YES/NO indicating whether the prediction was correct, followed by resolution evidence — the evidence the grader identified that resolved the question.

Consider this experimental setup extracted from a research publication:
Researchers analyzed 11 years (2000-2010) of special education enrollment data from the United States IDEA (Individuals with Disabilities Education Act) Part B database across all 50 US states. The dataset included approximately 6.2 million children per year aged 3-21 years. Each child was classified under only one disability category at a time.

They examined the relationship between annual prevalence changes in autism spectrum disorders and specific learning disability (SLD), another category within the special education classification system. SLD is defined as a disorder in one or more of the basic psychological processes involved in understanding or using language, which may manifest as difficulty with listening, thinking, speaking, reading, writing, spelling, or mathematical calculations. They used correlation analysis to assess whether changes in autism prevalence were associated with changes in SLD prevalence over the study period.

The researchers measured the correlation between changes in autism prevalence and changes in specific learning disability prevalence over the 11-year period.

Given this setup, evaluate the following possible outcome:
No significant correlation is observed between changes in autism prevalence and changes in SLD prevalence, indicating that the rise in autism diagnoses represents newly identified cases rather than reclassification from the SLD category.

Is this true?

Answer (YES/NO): NO